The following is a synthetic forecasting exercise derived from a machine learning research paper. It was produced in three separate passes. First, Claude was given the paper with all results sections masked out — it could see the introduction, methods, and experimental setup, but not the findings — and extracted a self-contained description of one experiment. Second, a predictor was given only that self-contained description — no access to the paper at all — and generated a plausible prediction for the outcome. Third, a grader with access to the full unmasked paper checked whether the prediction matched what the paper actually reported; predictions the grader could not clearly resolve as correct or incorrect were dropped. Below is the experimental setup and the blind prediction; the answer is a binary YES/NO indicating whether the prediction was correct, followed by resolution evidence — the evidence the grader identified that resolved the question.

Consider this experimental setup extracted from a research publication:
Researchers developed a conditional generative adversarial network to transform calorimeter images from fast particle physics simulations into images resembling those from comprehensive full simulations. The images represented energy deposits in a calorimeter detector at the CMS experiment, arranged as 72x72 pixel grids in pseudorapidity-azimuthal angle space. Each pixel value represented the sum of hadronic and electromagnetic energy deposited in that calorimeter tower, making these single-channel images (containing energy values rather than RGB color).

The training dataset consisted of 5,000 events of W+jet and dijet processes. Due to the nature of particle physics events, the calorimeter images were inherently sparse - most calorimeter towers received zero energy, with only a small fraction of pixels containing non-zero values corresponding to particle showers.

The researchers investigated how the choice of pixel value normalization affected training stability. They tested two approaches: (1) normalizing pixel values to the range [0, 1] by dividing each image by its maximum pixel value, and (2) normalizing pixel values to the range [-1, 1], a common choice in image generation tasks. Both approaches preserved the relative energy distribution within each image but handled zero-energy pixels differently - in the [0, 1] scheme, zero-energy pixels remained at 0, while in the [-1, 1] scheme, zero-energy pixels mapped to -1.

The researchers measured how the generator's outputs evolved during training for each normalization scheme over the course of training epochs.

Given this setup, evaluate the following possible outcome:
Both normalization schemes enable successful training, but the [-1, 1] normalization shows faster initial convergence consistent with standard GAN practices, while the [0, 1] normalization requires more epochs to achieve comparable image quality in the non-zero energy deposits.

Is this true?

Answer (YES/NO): NO